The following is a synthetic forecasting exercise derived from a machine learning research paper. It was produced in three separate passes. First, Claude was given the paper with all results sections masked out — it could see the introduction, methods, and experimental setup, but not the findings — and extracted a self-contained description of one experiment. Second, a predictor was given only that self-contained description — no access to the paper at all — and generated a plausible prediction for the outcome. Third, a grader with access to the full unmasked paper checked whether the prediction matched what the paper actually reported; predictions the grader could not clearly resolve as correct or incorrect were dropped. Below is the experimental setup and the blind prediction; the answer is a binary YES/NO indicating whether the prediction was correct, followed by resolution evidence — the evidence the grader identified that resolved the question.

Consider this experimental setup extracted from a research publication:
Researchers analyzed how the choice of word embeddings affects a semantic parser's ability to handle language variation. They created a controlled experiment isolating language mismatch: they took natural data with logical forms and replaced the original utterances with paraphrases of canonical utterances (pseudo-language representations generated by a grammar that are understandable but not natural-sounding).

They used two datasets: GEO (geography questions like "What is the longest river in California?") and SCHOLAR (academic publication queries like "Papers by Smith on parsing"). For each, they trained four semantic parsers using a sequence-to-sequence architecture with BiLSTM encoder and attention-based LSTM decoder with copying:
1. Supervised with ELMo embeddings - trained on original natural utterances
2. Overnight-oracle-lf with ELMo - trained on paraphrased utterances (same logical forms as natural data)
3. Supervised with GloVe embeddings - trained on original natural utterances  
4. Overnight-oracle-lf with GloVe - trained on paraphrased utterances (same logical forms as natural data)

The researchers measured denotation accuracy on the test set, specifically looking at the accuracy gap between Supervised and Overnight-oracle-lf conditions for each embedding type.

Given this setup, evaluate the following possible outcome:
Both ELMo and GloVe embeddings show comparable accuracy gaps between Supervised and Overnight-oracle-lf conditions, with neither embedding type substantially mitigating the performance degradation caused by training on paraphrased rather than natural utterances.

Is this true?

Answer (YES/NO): NO